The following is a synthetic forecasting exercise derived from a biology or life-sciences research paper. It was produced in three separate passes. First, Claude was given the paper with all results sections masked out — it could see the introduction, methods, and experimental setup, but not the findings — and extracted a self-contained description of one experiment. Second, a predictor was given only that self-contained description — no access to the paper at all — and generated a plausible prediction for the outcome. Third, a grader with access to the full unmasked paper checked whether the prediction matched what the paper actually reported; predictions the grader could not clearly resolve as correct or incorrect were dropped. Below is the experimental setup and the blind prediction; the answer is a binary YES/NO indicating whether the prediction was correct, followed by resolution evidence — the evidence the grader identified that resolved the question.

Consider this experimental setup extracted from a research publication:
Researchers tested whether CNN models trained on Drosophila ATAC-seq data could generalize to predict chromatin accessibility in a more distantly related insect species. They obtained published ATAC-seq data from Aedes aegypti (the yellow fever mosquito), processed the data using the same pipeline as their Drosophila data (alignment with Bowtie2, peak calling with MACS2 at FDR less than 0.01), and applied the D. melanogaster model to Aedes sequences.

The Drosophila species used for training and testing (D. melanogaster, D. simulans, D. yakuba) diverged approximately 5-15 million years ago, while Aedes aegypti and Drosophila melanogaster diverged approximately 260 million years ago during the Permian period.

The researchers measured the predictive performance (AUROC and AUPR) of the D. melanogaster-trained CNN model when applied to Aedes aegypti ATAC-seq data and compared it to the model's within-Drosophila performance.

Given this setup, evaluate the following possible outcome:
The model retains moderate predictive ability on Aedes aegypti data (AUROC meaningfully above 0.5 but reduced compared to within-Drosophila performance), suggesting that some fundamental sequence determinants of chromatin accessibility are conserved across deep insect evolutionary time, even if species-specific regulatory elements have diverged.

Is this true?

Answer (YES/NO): YES